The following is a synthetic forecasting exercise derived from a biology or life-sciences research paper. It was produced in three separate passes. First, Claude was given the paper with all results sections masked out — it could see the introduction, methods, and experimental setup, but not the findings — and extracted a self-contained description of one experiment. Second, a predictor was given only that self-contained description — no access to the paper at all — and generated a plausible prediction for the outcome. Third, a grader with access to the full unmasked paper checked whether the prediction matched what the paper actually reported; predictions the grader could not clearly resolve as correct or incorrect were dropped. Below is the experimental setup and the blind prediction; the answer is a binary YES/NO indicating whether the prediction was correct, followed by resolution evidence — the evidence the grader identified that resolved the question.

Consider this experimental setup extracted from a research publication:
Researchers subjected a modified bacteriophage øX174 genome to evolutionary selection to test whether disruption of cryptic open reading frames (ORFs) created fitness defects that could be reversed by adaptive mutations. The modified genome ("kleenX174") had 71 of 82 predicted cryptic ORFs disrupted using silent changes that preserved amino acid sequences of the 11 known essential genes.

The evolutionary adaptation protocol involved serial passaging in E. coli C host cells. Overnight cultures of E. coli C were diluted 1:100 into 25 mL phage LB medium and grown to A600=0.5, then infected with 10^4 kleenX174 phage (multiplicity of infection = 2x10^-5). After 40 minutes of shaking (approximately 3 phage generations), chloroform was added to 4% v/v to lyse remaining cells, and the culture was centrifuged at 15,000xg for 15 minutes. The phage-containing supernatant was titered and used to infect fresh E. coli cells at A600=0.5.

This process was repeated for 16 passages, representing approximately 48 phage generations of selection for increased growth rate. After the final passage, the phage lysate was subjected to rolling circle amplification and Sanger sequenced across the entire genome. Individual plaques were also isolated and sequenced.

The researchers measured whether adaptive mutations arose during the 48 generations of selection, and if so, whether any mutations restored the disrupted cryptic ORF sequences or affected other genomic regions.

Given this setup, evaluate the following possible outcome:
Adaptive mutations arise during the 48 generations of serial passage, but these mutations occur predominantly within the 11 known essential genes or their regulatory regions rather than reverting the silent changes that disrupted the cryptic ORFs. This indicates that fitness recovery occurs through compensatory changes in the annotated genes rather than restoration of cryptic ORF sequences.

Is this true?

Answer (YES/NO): NO